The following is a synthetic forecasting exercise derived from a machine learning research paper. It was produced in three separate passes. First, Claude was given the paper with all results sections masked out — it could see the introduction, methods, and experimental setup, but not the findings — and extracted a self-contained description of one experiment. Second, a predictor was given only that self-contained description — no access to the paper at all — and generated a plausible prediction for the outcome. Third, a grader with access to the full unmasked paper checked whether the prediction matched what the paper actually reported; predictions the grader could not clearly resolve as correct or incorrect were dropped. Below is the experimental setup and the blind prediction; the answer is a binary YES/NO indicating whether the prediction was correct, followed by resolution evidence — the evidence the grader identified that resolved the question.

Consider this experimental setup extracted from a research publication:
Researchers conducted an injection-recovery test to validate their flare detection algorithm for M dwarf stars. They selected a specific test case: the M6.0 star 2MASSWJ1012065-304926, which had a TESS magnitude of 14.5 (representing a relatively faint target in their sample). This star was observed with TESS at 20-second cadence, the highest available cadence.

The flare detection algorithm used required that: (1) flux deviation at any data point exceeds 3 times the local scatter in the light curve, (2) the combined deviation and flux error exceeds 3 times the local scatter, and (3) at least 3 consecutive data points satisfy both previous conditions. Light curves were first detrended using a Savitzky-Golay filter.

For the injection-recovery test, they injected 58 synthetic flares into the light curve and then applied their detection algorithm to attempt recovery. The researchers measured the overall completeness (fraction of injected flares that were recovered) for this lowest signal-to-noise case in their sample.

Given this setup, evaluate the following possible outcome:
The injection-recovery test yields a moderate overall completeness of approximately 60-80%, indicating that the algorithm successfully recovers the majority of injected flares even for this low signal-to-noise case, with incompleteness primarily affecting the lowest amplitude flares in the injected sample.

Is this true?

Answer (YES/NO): NO